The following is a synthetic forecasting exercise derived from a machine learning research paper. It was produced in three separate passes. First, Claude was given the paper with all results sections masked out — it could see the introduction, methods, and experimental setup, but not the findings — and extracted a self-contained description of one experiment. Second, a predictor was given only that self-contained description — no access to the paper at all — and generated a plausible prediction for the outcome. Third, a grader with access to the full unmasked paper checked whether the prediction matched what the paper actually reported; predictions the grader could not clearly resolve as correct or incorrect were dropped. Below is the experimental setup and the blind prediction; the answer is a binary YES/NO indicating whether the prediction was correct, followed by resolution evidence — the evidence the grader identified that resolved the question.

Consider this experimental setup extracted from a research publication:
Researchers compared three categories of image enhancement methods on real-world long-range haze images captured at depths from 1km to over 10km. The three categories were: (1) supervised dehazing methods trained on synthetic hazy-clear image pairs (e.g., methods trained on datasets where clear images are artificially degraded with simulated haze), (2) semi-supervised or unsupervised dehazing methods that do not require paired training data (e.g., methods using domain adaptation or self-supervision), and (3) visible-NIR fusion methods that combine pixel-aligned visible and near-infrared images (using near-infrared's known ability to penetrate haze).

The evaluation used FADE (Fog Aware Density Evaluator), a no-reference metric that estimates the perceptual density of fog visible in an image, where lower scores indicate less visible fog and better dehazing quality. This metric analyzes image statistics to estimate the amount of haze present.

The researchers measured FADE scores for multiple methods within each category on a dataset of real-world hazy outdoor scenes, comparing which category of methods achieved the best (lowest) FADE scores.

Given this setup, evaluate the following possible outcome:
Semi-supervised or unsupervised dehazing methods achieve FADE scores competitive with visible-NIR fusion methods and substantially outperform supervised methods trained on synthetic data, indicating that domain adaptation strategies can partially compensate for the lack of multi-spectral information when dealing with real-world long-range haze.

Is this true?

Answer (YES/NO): NO